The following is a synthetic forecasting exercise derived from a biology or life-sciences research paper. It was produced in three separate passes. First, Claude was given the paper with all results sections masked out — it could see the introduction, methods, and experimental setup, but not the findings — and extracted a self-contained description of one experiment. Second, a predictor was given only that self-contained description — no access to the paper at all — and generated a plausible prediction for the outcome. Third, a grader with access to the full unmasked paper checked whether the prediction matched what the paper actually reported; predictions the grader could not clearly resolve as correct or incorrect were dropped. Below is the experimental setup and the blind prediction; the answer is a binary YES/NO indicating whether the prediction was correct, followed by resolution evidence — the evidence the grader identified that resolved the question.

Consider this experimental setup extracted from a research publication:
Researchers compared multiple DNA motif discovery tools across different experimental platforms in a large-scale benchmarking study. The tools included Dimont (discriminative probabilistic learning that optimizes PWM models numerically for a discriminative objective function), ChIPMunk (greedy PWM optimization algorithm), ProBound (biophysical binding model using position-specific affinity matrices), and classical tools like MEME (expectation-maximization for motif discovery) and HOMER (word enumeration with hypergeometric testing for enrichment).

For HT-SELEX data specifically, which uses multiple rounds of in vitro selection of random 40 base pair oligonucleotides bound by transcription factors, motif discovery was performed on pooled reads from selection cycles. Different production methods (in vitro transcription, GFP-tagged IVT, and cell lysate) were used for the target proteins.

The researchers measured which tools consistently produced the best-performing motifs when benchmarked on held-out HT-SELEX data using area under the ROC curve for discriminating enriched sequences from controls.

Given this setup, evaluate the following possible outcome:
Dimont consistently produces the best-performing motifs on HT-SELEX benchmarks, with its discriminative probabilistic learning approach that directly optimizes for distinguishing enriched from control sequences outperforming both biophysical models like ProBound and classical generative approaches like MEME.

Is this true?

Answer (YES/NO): NO